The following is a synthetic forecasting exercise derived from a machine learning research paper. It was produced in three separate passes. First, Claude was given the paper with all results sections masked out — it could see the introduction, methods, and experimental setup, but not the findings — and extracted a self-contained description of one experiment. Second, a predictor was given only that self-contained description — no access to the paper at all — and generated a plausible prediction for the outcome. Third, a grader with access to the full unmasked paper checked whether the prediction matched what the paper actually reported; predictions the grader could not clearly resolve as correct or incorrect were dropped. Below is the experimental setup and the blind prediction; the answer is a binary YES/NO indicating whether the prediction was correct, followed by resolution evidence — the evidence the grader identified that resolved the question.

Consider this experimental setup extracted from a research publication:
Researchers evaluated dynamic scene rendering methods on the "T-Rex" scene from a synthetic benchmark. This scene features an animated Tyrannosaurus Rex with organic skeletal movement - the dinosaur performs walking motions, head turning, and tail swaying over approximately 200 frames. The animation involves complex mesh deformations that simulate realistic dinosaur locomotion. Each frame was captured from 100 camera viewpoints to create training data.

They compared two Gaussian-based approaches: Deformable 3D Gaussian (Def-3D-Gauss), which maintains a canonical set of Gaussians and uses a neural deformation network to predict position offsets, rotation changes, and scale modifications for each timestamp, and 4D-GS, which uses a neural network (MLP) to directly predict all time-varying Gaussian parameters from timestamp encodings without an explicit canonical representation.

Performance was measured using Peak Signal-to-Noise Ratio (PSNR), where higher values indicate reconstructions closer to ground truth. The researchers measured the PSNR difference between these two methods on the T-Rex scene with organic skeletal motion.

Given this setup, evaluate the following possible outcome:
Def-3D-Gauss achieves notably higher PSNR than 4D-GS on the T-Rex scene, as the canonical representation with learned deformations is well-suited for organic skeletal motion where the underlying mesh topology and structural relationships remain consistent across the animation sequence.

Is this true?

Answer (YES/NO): NO